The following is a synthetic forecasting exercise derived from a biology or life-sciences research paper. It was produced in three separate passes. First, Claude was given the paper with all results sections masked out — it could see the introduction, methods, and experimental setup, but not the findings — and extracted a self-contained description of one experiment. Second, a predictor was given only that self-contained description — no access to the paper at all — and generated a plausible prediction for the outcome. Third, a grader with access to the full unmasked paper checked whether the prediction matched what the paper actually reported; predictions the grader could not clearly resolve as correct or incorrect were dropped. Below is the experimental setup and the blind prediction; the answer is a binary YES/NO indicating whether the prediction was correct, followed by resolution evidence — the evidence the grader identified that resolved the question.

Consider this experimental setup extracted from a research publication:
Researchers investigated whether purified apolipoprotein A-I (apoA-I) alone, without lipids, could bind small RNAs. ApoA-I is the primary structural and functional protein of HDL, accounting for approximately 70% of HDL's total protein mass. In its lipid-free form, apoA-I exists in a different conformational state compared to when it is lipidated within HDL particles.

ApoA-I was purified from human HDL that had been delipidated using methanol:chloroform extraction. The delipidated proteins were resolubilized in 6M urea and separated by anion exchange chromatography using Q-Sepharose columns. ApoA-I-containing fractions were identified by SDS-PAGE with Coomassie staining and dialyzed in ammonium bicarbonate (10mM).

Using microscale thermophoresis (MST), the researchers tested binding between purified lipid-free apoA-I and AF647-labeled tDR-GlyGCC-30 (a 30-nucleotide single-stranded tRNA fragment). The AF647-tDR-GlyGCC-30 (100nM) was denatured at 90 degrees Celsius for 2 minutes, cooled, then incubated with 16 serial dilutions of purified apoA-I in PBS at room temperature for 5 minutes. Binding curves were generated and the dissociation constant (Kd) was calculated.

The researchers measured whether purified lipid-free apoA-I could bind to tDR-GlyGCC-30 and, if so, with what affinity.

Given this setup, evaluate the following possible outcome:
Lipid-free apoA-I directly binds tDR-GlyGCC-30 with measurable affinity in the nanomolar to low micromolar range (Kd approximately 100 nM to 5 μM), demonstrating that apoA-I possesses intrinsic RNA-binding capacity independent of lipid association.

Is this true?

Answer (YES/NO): YES